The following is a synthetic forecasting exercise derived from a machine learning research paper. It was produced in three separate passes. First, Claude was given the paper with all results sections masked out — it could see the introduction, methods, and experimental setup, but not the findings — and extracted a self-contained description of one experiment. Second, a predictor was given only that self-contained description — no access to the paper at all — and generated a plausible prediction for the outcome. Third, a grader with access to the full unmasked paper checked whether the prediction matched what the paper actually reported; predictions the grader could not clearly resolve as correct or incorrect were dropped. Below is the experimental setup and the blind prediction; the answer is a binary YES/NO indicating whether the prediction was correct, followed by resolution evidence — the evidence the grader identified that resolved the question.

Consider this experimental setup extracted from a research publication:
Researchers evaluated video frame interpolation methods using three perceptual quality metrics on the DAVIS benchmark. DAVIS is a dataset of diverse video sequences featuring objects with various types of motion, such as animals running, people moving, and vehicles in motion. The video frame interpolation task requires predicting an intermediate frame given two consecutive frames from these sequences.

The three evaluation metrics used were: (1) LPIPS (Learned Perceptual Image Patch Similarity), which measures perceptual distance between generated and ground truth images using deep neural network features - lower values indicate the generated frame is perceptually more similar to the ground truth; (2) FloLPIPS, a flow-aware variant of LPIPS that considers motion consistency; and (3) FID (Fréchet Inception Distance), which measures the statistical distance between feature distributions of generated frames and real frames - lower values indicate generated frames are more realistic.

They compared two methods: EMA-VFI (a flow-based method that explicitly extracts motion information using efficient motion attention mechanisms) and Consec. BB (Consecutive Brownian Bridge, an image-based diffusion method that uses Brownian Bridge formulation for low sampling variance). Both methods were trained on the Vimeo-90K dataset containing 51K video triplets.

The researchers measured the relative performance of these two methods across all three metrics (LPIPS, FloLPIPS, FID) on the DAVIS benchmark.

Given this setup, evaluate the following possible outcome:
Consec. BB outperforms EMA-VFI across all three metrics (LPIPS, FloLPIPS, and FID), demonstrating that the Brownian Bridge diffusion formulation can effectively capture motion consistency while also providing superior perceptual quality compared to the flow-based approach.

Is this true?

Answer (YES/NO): YES